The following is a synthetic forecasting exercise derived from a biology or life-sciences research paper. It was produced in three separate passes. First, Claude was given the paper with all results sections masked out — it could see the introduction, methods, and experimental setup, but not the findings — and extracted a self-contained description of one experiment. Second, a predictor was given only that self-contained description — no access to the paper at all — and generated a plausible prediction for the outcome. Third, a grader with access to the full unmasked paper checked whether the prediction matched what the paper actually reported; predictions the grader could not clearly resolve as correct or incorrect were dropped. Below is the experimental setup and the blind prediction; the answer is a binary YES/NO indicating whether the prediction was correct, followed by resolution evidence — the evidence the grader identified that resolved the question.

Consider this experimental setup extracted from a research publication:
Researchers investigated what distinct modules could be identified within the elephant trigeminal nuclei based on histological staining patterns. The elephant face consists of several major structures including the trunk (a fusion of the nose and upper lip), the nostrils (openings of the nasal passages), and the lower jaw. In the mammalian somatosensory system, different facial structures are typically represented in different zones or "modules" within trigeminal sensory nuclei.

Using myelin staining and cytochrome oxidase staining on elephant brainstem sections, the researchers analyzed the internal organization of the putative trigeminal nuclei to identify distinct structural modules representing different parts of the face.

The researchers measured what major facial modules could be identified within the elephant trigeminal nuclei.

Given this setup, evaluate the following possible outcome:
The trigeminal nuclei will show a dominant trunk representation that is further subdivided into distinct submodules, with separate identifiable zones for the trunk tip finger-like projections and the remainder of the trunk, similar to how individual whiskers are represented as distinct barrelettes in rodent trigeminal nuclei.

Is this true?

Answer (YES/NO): NO